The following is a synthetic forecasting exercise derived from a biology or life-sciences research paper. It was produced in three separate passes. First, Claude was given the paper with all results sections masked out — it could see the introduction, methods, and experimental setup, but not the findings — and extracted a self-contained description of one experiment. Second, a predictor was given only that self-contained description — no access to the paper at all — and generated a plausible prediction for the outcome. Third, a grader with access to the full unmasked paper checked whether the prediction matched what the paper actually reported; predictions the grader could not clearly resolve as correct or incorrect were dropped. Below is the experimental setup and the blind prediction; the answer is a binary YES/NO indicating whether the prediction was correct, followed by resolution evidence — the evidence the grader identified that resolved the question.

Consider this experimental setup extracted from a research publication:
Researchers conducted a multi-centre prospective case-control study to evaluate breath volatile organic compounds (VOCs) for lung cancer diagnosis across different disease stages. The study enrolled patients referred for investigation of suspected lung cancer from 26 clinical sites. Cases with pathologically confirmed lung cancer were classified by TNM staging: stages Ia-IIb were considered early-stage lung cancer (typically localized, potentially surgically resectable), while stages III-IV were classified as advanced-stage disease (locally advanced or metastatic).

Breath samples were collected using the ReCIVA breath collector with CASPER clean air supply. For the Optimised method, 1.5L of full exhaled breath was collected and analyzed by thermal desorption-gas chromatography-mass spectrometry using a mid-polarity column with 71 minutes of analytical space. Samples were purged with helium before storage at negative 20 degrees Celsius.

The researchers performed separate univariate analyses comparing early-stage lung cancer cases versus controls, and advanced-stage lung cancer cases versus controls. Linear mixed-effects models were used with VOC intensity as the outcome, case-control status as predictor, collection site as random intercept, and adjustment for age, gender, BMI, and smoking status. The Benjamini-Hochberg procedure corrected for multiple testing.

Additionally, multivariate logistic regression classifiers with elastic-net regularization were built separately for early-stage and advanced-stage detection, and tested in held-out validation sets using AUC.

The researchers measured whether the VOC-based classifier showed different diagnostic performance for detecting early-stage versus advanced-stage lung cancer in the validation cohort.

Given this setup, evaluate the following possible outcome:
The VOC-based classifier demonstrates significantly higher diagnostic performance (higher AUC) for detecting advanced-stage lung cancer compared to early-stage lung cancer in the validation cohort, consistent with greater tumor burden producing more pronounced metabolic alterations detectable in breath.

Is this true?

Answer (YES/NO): NO